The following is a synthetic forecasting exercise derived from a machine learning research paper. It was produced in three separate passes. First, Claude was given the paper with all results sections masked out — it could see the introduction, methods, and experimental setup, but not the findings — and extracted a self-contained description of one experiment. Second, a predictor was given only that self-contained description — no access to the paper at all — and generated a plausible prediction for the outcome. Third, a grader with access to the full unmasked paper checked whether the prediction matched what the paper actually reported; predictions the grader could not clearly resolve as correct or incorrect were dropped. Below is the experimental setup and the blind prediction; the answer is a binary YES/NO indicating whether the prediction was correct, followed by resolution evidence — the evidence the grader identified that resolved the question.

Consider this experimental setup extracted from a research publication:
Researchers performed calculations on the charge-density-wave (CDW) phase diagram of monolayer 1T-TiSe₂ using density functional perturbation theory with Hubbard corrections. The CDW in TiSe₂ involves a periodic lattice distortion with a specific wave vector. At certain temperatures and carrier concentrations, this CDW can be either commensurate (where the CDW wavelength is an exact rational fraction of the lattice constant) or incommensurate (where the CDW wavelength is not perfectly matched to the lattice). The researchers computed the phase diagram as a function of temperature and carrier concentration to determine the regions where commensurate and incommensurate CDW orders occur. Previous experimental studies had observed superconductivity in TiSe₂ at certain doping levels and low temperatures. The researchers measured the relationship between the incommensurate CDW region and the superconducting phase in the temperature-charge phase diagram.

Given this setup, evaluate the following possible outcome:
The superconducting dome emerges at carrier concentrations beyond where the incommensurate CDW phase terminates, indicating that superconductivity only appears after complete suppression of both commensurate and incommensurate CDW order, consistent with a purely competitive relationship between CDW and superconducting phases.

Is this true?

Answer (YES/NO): NO